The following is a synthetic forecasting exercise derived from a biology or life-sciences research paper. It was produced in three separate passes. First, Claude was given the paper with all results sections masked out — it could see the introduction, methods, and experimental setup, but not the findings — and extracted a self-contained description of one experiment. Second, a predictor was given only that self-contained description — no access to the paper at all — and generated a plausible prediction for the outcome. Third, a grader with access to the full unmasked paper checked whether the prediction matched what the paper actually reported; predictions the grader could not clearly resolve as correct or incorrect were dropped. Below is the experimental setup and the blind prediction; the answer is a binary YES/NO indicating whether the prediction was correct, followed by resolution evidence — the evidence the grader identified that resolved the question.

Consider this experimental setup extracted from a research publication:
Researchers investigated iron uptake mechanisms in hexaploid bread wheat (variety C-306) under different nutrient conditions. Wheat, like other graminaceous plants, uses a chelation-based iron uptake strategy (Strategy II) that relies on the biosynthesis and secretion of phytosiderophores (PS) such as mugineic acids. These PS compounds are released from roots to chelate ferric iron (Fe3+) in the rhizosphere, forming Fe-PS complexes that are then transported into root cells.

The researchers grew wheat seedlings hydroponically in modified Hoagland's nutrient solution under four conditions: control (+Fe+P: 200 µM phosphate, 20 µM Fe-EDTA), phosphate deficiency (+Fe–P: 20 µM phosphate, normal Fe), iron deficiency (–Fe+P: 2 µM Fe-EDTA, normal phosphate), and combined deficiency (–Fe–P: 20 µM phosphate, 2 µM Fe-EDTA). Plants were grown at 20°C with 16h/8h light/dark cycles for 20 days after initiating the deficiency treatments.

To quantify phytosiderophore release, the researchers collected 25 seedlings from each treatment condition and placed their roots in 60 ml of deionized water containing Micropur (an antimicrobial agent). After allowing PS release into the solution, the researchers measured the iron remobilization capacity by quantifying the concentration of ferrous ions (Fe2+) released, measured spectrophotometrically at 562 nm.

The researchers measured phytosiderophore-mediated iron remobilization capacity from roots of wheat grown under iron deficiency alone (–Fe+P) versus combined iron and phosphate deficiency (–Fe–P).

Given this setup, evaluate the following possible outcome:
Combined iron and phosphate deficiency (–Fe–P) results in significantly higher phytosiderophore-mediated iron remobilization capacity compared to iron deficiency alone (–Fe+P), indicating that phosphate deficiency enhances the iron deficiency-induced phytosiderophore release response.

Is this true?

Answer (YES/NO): NO